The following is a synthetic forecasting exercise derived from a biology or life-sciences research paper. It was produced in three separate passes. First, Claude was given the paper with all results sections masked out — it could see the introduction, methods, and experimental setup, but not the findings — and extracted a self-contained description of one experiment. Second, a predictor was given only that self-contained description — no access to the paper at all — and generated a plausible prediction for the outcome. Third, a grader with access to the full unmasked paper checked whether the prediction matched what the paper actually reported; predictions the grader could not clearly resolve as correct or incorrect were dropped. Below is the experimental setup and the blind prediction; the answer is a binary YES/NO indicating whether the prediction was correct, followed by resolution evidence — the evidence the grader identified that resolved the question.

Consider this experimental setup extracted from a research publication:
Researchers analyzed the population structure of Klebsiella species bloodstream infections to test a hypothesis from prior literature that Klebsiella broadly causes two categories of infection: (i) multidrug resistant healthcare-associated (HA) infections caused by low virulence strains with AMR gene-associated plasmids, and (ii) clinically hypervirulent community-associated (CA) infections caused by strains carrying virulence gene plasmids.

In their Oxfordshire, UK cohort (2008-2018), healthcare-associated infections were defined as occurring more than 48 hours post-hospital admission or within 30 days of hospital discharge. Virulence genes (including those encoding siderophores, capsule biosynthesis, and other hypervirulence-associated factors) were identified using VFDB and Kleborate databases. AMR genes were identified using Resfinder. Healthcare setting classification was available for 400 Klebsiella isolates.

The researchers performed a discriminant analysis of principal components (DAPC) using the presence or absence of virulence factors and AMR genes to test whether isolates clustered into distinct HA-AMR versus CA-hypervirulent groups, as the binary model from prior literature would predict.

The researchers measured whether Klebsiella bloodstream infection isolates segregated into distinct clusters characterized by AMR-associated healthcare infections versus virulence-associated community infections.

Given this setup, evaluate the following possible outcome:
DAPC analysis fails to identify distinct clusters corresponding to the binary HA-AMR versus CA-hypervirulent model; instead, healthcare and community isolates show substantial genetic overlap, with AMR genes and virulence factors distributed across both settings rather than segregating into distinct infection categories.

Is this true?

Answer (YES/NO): YES